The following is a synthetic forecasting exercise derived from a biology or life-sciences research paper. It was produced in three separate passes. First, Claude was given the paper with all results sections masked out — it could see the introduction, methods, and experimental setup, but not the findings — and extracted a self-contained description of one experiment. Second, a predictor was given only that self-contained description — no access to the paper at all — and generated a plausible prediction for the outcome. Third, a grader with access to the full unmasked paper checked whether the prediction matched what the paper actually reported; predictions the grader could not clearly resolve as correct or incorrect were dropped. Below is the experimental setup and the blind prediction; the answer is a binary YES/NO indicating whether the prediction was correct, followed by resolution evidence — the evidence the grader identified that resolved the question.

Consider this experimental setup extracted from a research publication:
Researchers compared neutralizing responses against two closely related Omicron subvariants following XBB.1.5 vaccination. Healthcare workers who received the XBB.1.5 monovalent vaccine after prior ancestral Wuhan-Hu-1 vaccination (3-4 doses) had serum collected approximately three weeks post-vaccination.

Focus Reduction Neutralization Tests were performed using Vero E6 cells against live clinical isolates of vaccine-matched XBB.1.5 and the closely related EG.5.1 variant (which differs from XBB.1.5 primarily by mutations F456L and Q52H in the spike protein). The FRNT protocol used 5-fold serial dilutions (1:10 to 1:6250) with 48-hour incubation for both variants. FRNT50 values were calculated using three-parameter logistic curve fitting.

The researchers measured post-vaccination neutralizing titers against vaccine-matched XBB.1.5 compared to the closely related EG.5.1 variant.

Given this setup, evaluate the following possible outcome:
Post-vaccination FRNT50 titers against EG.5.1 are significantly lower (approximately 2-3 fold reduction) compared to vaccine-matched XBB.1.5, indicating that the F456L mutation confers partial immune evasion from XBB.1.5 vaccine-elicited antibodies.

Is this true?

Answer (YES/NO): NO